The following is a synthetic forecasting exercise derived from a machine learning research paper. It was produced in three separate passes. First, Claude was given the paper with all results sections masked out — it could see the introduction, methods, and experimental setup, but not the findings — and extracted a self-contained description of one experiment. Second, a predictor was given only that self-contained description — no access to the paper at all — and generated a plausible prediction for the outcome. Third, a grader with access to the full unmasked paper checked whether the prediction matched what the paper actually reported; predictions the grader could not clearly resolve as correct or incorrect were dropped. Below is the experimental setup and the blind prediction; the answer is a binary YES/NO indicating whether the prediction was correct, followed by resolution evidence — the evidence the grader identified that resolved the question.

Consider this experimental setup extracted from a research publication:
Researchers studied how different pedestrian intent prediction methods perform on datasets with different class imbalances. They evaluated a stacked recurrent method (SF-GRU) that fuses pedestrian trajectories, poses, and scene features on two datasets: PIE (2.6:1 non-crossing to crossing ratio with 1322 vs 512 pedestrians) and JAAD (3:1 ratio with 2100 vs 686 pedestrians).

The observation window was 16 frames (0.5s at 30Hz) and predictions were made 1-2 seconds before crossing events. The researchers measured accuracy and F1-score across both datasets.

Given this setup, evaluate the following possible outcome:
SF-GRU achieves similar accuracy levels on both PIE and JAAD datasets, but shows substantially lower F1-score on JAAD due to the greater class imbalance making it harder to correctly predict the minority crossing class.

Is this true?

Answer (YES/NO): NO